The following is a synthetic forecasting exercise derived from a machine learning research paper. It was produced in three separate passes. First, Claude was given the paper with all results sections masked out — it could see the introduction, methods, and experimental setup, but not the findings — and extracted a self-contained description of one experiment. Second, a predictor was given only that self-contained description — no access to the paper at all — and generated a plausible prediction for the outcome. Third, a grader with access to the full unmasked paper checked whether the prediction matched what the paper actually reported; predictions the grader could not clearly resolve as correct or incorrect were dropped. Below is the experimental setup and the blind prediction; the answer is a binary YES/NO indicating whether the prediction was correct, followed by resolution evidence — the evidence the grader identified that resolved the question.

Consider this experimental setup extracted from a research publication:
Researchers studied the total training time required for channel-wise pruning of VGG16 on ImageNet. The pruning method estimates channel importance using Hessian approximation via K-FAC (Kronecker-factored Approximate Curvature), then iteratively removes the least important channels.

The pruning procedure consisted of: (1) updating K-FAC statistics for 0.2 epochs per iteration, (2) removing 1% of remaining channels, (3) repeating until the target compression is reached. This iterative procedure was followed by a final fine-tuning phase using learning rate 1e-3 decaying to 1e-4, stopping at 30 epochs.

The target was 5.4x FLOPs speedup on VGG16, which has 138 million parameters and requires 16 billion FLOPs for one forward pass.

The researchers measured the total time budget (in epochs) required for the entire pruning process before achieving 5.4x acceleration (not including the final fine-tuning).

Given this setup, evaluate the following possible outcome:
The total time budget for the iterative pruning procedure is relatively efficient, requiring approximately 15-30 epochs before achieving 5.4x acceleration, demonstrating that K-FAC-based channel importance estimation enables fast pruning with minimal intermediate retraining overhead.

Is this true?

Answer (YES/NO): NO